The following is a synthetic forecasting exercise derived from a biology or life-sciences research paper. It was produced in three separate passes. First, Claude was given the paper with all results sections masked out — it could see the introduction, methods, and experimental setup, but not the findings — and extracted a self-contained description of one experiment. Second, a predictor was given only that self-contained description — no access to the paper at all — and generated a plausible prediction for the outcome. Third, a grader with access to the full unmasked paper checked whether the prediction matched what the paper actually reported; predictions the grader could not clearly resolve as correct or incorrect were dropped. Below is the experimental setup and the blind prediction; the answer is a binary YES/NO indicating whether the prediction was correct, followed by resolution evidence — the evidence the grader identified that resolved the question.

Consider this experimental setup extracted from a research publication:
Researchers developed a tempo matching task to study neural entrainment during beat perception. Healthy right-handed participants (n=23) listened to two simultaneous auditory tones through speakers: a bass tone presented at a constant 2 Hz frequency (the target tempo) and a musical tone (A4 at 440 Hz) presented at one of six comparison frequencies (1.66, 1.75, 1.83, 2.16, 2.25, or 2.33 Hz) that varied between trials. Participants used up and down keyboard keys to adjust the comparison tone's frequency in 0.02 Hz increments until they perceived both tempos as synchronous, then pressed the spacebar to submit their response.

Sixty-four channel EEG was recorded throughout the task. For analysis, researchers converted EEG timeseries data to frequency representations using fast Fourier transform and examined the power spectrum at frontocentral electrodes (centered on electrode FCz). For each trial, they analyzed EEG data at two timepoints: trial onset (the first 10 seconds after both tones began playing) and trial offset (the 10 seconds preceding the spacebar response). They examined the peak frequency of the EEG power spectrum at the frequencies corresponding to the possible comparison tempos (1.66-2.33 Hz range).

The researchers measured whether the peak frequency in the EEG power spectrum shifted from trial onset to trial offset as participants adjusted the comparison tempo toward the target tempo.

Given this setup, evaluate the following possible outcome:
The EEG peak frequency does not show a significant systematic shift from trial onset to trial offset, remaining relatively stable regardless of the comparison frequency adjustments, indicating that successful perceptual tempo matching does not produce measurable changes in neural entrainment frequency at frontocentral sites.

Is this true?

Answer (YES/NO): NO